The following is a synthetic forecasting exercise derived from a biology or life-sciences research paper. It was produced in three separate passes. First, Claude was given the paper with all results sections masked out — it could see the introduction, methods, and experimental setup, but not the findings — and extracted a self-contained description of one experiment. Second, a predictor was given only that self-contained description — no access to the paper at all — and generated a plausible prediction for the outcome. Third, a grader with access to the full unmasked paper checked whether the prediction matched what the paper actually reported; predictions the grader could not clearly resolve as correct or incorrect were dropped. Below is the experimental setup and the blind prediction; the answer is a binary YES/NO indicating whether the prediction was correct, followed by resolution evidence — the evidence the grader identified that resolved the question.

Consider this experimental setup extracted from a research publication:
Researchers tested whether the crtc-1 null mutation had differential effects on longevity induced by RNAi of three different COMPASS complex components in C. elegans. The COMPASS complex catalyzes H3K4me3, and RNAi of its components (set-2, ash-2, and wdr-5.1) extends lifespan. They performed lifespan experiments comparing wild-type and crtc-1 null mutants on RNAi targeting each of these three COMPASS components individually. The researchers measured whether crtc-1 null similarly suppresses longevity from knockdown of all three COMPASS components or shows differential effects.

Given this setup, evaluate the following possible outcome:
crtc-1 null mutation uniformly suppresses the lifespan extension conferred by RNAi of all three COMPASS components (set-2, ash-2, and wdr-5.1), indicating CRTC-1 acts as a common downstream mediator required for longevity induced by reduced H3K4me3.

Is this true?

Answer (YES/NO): NO